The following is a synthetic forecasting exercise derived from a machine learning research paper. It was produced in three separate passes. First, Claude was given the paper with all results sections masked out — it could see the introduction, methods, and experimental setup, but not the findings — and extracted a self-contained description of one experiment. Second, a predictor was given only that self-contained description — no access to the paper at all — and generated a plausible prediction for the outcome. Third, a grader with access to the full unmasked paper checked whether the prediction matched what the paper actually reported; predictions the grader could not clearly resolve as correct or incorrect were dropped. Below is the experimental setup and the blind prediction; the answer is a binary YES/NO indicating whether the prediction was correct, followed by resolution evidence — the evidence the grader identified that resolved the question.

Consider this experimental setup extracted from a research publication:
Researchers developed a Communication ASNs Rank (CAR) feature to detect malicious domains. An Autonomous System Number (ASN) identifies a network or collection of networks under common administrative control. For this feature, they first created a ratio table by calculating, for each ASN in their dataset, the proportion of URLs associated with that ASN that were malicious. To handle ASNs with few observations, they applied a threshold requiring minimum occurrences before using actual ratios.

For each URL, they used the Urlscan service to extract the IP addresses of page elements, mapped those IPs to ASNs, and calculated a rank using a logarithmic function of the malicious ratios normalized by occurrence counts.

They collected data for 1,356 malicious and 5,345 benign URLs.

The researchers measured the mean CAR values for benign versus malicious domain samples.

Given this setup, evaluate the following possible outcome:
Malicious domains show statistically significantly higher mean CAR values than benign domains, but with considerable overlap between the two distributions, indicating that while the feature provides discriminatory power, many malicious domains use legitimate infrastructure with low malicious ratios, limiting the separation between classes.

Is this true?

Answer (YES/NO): NO